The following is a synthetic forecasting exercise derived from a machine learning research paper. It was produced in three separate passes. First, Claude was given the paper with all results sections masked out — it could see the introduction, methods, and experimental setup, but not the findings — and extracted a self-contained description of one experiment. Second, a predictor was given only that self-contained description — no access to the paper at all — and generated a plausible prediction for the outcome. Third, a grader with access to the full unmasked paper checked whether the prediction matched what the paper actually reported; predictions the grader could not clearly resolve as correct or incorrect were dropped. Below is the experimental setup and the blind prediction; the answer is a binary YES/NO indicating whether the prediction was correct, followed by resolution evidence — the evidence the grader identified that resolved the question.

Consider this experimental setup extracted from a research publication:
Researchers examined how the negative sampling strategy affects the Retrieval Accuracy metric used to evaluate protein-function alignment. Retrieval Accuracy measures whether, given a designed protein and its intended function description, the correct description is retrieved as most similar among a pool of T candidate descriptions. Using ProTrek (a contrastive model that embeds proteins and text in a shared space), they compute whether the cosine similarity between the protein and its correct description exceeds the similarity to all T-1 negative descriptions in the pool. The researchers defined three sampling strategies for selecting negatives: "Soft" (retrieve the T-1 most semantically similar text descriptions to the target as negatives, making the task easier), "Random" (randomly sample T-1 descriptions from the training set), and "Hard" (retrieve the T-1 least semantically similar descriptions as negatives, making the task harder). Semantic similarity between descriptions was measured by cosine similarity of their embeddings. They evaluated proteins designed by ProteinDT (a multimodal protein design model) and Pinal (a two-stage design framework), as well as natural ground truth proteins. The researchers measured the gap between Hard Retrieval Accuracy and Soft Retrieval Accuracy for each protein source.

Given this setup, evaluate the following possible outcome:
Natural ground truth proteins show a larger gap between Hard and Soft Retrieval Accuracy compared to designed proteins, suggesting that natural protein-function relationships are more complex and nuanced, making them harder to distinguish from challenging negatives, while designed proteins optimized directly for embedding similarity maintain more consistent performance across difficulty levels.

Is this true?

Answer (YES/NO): YES